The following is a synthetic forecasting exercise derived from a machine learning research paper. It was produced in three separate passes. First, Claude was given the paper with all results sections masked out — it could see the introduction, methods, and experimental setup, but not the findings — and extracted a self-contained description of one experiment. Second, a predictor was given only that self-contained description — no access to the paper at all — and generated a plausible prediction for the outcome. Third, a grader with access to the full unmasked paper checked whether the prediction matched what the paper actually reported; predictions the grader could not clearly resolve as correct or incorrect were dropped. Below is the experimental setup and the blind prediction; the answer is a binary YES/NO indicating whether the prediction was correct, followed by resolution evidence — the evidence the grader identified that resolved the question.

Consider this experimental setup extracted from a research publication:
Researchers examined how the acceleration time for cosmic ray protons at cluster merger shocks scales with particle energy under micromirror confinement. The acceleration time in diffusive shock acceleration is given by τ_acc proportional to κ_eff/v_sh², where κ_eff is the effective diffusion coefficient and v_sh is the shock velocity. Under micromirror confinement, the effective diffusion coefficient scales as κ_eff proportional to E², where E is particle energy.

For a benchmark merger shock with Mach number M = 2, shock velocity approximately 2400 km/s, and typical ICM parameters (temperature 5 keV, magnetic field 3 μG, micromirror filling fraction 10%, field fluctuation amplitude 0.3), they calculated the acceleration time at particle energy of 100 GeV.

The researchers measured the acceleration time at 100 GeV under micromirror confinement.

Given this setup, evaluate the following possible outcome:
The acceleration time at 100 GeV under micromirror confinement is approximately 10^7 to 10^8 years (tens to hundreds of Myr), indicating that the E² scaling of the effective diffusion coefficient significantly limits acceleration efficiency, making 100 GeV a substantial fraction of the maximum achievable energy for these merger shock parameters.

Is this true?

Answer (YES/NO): NO